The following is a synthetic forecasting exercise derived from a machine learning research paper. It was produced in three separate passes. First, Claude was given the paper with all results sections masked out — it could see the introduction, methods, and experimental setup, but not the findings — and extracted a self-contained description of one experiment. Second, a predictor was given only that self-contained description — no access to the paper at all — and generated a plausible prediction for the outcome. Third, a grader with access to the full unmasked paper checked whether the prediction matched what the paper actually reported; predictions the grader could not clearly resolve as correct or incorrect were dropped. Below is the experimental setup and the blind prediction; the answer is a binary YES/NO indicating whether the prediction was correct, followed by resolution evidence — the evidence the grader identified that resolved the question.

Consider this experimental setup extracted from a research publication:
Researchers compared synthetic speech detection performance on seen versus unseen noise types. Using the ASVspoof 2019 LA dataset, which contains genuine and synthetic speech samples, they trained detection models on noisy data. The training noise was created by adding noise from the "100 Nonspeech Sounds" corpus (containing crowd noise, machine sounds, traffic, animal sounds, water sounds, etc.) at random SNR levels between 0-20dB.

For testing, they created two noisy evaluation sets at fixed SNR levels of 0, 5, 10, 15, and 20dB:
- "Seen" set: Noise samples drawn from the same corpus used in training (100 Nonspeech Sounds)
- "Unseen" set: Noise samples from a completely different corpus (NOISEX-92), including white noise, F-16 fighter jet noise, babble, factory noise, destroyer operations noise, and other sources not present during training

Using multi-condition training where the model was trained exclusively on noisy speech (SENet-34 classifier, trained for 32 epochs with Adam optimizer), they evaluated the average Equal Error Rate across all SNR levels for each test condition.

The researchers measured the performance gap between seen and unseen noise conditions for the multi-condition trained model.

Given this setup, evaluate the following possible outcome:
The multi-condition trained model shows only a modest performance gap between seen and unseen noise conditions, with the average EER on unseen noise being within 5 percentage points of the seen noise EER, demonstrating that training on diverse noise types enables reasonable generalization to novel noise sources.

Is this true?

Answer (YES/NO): YES